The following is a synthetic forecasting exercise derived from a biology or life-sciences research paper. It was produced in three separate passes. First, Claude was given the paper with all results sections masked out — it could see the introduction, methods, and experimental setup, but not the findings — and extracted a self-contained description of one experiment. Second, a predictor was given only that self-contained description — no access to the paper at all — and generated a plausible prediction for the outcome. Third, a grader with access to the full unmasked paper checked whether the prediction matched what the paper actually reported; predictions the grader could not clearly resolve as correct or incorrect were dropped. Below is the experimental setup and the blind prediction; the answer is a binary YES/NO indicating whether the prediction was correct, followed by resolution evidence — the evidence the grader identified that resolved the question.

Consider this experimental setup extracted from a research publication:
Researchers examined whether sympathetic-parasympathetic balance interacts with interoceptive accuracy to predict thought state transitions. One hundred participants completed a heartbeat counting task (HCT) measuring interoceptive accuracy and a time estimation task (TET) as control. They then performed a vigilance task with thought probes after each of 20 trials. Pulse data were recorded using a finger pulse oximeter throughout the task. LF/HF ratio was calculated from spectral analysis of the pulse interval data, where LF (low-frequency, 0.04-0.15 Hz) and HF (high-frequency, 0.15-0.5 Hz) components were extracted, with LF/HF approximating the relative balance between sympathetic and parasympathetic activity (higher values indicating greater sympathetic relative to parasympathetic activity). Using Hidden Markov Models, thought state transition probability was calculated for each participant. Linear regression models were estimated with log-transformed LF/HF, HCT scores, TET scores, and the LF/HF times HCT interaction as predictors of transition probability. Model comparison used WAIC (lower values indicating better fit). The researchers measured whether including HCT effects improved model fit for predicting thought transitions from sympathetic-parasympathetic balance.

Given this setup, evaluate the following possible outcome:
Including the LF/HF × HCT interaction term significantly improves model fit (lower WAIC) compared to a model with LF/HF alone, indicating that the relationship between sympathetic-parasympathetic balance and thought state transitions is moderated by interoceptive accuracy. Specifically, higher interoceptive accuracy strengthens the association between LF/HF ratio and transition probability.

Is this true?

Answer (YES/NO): NO